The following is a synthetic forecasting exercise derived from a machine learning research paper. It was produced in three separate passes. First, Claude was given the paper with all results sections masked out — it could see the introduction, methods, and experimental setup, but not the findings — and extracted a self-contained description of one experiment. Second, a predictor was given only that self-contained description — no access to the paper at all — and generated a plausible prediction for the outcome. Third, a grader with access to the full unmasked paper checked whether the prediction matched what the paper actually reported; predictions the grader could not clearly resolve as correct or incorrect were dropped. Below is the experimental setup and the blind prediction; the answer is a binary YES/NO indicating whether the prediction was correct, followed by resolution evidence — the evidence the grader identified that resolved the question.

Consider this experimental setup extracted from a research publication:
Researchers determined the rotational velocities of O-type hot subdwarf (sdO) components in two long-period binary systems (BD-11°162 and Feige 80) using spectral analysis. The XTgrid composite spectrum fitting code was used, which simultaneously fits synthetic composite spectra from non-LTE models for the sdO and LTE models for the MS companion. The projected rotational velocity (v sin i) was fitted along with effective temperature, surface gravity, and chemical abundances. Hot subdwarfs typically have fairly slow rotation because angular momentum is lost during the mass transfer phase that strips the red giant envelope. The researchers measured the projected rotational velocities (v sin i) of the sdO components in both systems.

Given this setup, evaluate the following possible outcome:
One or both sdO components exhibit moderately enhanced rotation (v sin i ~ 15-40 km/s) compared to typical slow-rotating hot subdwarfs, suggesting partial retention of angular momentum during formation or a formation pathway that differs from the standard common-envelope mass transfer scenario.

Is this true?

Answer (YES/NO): YES